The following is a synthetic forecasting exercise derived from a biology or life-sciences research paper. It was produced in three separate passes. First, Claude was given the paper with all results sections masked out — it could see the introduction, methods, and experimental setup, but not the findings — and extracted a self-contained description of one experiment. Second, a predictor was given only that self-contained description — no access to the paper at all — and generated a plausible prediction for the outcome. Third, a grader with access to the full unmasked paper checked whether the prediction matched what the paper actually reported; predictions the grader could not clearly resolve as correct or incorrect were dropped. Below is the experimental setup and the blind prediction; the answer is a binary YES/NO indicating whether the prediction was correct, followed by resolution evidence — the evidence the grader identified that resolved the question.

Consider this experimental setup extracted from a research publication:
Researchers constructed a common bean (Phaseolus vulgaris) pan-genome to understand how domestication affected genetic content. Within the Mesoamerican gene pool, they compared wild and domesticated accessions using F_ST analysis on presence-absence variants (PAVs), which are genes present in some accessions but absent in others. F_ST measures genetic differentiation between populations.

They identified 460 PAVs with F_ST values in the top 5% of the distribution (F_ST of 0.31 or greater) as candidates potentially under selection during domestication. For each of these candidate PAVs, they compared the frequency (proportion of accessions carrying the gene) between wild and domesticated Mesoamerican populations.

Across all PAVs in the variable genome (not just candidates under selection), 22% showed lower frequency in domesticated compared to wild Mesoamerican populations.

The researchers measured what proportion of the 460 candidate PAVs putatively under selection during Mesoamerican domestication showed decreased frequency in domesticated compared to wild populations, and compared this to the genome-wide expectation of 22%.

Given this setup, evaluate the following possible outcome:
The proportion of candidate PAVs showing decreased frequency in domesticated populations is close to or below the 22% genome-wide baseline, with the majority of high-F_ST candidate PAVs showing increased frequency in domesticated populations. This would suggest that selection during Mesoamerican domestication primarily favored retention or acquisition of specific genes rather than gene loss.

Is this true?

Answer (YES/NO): NO